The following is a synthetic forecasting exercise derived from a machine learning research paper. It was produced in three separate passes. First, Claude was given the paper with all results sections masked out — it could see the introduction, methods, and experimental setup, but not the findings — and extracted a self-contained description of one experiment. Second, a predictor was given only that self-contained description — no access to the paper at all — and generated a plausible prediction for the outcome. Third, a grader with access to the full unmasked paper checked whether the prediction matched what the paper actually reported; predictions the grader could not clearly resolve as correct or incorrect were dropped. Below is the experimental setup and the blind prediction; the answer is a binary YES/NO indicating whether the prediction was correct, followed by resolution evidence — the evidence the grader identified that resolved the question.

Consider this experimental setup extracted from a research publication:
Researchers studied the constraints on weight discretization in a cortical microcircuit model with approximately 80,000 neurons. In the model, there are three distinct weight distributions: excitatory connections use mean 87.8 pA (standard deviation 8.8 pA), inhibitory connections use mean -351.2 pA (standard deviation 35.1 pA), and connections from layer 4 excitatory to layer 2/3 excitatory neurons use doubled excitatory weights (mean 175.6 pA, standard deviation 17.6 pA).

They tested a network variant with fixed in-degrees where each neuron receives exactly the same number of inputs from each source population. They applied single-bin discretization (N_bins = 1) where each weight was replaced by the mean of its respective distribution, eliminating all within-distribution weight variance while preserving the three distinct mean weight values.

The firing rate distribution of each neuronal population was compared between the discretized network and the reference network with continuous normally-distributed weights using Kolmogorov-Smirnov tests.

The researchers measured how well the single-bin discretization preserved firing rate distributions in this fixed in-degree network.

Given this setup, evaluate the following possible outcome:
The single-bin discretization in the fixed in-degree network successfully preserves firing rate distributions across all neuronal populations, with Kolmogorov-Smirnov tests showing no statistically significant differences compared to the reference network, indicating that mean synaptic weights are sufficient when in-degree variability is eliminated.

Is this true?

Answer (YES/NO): NO